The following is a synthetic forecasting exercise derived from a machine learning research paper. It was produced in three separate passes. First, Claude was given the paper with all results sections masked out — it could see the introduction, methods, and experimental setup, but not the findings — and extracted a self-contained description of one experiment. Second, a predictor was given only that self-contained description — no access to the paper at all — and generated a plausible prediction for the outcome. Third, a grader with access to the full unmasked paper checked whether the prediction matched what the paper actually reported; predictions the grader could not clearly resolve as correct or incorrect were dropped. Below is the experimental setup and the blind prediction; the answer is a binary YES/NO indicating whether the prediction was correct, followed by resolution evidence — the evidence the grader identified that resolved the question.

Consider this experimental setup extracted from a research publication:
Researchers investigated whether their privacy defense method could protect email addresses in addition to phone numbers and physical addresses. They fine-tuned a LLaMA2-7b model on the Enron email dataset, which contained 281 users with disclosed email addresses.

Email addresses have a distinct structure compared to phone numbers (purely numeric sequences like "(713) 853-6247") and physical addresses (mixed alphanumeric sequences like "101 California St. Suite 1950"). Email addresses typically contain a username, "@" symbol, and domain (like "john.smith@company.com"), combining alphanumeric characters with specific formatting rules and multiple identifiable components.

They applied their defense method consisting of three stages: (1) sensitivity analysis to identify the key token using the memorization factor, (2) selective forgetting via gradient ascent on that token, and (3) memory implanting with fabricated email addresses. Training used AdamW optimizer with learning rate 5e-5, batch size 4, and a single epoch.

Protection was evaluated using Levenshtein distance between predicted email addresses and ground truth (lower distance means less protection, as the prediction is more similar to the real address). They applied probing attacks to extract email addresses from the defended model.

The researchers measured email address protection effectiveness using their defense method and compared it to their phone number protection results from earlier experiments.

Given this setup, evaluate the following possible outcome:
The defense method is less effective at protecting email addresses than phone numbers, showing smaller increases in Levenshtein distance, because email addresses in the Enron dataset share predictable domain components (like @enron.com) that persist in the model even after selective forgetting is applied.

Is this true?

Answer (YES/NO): NO